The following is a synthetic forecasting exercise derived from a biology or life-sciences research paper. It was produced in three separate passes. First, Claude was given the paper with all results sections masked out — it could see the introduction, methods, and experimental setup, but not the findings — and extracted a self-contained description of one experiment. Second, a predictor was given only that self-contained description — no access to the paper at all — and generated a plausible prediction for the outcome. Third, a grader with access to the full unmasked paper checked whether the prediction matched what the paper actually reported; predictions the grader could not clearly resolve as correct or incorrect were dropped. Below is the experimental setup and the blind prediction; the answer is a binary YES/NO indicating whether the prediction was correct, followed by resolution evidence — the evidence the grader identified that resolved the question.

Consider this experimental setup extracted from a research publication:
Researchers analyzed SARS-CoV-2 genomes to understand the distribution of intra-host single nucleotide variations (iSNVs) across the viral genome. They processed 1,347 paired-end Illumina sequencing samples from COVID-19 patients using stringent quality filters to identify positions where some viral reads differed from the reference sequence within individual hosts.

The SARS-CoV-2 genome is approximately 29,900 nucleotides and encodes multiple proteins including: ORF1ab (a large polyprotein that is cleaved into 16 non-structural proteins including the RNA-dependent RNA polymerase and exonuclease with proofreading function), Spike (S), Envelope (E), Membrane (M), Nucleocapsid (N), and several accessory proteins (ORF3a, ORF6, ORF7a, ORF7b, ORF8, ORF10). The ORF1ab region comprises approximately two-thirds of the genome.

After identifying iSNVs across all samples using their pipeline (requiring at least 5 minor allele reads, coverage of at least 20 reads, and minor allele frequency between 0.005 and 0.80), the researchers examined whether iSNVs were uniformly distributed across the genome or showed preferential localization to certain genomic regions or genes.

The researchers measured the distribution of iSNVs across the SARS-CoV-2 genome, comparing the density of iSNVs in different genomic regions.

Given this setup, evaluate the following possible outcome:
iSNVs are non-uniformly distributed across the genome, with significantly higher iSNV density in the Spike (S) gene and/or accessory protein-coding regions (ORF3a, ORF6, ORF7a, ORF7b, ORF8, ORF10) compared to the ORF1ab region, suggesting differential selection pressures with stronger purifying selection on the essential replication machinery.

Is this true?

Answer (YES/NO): NO